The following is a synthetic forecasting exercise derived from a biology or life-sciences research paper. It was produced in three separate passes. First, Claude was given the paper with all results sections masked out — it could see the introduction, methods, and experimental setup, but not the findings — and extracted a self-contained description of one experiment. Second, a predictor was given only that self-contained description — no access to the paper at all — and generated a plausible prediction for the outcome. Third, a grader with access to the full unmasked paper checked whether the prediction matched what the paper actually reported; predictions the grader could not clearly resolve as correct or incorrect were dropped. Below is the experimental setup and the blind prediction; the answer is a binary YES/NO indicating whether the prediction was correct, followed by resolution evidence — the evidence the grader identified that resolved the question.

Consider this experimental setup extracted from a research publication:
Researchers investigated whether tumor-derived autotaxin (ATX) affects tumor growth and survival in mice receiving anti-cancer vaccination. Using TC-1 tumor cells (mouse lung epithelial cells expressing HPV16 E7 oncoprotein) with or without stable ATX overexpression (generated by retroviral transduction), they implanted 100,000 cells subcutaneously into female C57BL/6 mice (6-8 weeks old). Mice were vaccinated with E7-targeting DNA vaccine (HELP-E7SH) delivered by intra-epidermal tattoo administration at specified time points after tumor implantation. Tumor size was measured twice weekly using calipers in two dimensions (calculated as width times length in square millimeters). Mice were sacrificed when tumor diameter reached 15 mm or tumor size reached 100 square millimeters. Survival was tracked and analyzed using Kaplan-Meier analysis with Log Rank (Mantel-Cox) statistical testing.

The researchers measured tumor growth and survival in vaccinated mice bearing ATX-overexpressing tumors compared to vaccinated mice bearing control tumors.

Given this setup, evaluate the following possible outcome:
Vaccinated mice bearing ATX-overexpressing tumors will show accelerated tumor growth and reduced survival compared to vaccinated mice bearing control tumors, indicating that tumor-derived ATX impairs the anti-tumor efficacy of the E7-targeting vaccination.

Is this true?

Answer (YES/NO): YES